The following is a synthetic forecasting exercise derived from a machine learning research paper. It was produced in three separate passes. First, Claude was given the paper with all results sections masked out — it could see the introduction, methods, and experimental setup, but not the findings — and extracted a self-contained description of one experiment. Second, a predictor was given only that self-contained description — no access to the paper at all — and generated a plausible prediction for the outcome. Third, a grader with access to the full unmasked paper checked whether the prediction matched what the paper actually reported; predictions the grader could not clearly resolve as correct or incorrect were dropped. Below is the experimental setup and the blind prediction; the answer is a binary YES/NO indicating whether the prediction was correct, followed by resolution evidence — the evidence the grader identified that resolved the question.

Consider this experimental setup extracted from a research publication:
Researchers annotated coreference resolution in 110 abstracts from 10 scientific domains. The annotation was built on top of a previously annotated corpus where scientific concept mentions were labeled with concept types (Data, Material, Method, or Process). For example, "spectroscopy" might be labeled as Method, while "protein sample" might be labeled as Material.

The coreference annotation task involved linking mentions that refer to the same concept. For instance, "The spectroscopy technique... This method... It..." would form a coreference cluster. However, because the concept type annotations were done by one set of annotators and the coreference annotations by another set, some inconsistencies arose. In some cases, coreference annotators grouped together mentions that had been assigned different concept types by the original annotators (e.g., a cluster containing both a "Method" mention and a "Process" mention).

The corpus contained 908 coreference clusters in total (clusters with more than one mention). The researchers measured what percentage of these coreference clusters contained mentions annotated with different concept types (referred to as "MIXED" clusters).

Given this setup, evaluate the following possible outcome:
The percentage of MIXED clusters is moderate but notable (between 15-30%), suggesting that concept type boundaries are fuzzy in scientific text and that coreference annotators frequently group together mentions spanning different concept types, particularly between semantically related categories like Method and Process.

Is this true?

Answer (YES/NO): NO